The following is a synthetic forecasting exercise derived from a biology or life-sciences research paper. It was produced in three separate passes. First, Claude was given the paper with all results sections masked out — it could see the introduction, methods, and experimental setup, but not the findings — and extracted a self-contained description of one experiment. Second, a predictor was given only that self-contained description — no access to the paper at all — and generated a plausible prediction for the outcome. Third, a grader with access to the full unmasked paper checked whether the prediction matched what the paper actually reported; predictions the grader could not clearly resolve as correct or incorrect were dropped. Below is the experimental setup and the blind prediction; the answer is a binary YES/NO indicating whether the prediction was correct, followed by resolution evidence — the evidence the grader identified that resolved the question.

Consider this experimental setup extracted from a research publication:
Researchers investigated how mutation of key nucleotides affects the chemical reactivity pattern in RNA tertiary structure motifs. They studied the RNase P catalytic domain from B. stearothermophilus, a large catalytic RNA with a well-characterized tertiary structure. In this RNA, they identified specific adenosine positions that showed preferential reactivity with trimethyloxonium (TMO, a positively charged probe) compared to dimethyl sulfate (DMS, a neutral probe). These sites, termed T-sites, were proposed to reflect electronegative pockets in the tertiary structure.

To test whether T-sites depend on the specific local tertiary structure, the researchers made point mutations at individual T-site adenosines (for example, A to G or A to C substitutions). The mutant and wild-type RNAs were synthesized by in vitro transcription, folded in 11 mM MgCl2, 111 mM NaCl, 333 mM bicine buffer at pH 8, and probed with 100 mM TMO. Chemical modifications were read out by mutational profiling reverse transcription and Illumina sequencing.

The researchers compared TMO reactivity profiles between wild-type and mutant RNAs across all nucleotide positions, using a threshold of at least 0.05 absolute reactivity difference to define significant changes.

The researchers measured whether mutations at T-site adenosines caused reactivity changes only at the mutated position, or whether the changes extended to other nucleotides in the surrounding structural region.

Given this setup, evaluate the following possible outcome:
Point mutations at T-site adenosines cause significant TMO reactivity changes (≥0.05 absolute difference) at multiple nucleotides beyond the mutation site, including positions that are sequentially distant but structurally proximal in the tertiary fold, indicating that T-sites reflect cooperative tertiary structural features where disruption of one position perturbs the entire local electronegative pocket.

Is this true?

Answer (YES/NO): YES